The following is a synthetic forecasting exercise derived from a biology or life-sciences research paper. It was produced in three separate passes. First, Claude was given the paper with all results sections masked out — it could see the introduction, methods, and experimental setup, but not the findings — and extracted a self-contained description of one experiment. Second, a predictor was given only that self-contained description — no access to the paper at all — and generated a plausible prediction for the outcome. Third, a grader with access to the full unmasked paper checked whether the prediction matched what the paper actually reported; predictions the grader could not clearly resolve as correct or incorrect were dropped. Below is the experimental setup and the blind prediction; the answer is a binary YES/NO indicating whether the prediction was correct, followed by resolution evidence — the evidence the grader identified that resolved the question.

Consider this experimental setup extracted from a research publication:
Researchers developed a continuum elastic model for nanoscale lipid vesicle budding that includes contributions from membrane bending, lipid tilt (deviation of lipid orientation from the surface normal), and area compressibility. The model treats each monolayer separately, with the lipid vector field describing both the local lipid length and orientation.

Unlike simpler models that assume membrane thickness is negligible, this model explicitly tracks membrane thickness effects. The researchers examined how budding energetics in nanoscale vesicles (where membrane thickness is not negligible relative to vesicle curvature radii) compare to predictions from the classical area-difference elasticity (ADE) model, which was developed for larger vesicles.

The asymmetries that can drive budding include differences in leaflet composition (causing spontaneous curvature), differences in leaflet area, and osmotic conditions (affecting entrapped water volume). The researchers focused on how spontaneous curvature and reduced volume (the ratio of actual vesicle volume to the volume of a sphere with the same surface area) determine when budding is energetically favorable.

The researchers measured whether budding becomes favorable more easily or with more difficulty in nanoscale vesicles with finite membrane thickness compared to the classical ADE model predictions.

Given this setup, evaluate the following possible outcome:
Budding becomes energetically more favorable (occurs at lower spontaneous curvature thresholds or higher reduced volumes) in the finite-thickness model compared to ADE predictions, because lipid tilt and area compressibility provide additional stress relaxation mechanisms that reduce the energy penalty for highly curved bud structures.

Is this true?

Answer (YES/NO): NO